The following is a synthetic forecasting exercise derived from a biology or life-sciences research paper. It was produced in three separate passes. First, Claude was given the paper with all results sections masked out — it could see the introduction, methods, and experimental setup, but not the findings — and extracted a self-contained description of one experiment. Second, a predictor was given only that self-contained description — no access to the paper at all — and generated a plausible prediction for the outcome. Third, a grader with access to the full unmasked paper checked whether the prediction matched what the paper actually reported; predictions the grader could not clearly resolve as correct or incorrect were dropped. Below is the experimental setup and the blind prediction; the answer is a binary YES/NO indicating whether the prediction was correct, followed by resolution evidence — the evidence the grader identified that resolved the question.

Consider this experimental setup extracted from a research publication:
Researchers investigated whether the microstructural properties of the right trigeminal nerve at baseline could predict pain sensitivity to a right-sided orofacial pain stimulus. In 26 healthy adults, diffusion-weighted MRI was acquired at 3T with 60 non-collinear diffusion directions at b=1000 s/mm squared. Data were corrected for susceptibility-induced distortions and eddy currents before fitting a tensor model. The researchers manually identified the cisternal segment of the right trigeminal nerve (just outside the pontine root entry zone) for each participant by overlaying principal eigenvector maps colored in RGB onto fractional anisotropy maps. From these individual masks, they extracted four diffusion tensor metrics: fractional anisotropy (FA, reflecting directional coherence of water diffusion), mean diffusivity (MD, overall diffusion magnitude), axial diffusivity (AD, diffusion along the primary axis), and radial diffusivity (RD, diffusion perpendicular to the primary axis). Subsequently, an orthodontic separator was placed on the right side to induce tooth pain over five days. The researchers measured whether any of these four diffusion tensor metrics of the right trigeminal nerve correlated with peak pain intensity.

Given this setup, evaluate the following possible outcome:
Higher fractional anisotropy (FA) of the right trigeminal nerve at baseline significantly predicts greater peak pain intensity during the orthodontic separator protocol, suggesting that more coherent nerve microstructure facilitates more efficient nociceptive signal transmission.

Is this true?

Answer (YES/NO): NO